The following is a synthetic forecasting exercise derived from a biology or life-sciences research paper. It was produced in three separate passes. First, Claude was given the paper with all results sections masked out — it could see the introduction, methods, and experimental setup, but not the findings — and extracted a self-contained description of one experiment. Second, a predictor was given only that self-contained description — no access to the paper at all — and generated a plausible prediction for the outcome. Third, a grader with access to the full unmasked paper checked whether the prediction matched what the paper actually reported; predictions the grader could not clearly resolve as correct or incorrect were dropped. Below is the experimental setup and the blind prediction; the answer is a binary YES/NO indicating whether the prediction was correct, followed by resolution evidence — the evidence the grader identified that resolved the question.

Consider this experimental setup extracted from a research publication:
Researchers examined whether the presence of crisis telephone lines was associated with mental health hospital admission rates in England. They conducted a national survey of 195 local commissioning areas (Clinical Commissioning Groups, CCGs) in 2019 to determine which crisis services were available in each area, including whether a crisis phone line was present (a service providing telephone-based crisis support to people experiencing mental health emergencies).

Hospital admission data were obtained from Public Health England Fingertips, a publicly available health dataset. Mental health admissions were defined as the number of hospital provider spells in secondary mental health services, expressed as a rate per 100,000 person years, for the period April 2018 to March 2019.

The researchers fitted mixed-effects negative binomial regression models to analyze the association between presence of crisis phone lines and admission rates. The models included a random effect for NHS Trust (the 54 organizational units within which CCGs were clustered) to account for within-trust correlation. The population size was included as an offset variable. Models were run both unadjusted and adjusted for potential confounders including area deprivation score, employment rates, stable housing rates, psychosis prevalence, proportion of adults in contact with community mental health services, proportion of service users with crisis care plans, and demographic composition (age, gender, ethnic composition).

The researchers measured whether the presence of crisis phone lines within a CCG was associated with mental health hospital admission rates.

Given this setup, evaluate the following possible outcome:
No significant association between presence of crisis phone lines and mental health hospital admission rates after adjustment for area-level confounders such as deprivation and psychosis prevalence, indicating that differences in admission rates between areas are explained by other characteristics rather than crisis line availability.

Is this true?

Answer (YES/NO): NO